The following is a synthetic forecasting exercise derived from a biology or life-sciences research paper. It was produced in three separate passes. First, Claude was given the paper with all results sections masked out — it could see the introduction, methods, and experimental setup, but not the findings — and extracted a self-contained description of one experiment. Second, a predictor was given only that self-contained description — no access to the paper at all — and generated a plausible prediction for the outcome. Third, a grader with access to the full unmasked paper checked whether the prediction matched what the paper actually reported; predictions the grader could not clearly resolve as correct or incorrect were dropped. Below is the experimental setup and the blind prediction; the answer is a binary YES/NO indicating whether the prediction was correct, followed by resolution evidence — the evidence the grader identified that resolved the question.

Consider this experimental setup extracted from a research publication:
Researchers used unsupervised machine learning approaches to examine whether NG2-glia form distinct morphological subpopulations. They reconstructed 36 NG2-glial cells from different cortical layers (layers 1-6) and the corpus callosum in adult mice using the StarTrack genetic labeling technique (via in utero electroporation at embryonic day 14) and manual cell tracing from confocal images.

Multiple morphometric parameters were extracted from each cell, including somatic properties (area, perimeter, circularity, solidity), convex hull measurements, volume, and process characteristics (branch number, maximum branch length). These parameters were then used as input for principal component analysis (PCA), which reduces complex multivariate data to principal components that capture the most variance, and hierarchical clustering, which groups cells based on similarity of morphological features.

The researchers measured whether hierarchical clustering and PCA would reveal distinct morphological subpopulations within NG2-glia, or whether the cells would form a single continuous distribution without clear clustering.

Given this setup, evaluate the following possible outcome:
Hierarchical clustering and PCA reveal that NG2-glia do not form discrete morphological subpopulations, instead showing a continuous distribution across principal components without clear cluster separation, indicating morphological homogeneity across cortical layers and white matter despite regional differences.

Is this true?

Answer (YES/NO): NO